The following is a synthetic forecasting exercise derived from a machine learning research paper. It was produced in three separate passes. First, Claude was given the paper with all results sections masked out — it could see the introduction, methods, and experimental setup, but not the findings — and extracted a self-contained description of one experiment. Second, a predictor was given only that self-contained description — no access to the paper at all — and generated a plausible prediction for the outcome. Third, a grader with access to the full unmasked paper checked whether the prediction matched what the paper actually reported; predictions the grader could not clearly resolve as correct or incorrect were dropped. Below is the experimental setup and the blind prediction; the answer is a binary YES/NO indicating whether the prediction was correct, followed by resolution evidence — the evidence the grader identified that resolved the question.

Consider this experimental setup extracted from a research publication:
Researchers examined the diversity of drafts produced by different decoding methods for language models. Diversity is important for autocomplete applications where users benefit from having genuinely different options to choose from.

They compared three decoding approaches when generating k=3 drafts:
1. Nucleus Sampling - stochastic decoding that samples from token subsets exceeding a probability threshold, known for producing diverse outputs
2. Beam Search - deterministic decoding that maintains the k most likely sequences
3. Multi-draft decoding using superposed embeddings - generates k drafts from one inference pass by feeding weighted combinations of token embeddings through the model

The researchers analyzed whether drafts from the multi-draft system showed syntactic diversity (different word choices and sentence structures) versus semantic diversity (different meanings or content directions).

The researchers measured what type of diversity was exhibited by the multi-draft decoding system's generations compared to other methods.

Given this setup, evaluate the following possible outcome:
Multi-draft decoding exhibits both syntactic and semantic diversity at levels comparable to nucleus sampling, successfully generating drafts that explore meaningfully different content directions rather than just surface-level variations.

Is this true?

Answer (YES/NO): NO